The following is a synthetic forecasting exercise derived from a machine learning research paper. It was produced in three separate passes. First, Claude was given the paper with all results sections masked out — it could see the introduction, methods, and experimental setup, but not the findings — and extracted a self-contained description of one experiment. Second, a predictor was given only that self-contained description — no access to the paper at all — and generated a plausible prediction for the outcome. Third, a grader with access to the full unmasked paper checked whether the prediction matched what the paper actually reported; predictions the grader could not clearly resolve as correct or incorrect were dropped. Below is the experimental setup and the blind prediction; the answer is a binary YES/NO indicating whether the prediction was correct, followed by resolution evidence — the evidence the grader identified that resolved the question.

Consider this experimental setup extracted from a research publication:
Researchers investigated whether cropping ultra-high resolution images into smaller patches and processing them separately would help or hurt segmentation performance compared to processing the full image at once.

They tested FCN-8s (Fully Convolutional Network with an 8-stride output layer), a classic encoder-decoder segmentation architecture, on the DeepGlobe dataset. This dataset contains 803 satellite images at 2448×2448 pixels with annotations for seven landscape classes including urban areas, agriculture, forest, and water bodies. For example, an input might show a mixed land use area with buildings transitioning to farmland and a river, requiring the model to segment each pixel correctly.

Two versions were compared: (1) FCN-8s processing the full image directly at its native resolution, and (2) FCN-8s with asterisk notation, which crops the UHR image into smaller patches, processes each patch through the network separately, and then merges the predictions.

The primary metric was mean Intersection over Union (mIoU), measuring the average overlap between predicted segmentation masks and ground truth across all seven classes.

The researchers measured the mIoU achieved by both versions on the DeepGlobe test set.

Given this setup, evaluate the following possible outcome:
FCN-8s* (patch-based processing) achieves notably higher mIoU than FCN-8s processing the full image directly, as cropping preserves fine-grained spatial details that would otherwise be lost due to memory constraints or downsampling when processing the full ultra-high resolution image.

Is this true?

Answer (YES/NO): YES